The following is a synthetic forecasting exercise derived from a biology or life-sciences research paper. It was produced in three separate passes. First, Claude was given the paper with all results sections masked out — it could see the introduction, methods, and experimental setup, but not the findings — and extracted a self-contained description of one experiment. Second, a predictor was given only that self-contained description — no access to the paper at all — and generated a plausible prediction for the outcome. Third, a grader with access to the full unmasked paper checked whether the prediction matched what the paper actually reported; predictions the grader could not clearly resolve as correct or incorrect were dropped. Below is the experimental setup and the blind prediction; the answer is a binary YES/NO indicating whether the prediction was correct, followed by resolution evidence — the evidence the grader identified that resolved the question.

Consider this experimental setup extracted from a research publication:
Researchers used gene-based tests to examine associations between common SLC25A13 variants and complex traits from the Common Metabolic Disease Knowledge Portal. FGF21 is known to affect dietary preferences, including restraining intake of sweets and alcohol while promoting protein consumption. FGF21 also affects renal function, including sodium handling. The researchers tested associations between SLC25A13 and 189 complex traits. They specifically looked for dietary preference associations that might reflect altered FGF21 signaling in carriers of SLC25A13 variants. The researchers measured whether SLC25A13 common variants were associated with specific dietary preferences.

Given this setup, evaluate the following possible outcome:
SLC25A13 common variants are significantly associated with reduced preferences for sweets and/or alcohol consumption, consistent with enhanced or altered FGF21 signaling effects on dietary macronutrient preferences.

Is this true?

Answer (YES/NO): NO